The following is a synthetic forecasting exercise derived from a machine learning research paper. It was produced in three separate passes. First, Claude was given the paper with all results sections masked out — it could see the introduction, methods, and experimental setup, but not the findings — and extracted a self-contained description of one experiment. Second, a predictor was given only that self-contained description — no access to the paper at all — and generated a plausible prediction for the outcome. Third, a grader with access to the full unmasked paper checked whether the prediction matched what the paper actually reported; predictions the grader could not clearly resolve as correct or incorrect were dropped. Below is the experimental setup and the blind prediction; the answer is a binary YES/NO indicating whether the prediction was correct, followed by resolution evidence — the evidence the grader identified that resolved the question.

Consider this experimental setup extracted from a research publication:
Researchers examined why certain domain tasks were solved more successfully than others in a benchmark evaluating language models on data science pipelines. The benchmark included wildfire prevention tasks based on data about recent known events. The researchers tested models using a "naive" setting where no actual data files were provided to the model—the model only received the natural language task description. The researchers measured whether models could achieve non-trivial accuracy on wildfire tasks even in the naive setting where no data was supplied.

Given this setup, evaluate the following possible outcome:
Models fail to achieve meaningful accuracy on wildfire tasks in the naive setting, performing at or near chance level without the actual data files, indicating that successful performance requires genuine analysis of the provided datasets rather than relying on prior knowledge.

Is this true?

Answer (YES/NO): NO